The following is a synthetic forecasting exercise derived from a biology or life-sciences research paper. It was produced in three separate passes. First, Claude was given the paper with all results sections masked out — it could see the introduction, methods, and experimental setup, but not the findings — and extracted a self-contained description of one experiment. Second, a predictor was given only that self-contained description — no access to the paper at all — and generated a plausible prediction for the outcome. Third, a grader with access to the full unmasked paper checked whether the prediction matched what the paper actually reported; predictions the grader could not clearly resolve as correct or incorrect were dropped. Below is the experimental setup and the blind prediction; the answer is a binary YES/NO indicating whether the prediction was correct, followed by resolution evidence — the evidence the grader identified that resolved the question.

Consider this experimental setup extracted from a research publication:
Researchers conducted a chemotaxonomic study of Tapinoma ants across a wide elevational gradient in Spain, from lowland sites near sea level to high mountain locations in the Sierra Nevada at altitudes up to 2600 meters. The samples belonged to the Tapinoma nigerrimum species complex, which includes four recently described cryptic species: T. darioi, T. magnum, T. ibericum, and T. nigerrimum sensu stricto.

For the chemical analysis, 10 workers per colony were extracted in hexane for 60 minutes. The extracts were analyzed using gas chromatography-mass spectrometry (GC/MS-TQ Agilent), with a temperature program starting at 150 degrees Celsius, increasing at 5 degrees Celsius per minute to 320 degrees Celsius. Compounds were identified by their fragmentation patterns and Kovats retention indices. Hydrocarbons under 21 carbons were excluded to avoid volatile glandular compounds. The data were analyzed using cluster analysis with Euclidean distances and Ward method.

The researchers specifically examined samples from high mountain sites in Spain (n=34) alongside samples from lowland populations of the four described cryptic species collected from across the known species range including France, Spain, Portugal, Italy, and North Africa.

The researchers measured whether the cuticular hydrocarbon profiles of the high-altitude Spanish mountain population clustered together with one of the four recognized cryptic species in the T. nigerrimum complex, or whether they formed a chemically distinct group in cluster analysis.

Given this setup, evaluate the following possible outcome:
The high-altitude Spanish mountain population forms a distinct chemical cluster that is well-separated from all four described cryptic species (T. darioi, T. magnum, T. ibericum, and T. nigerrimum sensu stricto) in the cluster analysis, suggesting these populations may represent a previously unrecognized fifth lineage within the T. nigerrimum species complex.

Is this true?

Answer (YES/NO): YES